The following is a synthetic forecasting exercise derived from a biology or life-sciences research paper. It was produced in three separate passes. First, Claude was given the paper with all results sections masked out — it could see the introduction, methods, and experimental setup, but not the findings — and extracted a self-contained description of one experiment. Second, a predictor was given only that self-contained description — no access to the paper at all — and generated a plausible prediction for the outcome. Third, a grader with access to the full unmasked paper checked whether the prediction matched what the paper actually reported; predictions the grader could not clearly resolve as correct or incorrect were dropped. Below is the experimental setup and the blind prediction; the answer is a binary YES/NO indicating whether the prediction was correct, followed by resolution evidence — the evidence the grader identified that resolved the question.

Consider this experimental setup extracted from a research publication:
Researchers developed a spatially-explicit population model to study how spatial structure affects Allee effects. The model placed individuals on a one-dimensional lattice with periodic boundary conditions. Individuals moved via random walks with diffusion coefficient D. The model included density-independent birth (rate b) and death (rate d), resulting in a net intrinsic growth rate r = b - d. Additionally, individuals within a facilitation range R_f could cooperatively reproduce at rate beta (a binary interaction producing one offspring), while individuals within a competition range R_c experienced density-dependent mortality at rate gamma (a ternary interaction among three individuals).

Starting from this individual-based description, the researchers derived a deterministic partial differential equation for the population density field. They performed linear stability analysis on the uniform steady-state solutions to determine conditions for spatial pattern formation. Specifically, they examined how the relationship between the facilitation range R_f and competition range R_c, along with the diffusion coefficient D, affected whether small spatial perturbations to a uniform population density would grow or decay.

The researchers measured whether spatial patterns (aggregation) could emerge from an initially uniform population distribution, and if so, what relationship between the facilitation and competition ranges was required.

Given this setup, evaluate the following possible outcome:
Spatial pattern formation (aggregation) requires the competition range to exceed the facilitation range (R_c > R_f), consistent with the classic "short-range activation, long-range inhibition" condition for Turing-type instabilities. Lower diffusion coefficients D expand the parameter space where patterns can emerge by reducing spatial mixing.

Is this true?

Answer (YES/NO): NO